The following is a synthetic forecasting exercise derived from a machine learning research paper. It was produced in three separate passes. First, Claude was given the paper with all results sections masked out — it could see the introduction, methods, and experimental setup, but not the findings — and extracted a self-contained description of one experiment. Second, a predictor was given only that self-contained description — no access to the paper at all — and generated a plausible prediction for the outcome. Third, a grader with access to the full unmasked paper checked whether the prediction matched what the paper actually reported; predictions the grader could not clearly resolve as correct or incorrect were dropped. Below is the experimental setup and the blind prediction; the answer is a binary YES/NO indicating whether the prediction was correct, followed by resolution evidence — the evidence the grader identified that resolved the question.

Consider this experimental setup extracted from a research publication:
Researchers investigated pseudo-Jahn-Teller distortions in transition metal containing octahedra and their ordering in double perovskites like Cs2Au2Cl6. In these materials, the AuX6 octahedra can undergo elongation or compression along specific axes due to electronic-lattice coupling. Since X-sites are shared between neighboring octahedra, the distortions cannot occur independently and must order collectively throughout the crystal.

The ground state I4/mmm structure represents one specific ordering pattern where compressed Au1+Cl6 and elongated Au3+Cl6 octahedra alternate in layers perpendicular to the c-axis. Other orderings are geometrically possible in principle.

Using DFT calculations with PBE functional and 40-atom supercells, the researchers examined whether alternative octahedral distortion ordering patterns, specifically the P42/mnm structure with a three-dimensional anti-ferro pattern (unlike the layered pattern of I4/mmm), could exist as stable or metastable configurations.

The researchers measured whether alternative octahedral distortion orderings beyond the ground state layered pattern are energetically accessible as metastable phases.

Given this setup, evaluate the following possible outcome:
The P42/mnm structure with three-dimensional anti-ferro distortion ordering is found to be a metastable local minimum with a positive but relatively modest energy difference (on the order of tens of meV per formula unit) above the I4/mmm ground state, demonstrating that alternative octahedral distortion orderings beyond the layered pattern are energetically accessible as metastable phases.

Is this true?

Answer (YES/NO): YES